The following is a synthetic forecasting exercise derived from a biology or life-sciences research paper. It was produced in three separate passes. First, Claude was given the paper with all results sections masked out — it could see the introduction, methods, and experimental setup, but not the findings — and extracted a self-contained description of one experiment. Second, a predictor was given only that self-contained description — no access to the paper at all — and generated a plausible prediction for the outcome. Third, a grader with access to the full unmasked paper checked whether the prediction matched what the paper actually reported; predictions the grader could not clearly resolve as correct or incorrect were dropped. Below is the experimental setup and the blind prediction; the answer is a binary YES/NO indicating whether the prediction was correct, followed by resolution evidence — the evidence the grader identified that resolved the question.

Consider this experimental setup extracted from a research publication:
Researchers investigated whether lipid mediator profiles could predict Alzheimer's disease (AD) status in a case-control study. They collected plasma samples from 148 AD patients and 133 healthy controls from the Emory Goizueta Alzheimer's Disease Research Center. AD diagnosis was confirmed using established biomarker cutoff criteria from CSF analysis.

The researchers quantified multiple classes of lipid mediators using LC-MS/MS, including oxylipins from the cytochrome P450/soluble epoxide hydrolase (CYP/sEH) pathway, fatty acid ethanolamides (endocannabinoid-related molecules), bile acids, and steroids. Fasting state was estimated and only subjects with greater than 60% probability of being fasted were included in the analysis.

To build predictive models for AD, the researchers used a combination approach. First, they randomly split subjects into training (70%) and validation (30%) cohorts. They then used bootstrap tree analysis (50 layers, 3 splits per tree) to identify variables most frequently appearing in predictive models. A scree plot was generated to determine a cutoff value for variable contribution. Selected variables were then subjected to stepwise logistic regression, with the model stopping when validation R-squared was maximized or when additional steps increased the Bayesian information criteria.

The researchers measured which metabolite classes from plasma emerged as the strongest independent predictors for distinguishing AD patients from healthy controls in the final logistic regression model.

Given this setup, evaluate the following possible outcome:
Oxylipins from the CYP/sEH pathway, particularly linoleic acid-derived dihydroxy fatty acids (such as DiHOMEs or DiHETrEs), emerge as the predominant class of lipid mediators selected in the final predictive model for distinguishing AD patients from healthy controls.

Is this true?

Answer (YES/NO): NO